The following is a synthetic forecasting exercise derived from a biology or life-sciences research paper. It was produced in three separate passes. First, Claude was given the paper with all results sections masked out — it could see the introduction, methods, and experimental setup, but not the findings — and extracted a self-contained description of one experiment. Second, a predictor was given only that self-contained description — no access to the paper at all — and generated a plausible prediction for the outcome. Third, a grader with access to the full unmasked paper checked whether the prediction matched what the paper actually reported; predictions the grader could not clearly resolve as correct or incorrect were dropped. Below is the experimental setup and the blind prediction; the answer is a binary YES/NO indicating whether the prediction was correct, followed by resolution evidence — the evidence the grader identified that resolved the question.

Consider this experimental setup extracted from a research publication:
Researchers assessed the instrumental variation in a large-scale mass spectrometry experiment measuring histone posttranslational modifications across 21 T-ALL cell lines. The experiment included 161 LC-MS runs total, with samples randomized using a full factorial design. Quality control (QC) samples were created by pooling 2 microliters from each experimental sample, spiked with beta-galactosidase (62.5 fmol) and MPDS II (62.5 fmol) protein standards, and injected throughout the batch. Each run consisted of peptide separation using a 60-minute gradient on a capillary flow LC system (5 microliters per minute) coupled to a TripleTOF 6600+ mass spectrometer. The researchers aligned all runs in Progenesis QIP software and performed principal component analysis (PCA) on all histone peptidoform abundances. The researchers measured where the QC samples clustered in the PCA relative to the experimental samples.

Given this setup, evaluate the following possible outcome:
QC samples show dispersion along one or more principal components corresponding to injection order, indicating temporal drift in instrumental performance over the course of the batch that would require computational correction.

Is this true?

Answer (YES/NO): NO